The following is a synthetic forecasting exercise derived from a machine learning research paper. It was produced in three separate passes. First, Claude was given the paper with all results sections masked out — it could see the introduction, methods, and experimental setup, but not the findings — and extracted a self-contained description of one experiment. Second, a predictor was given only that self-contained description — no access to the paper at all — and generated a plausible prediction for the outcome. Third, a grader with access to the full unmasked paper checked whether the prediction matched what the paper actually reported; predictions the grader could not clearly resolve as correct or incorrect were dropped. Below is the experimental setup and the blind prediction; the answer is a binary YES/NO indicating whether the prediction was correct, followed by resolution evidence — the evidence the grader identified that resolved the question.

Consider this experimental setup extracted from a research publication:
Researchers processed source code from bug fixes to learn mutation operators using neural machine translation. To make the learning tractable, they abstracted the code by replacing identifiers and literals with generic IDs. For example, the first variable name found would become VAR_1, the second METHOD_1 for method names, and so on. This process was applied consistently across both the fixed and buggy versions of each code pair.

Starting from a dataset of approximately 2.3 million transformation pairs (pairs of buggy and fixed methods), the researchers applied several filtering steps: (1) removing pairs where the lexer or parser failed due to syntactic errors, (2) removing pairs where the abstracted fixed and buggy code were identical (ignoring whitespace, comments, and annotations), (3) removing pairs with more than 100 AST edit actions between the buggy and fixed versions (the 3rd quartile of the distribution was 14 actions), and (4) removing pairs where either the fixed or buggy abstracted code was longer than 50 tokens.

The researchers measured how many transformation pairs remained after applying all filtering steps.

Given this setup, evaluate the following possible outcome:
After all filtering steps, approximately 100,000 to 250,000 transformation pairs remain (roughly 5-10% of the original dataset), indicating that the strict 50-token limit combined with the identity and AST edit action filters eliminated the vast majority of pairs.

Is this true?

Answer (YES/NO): NO